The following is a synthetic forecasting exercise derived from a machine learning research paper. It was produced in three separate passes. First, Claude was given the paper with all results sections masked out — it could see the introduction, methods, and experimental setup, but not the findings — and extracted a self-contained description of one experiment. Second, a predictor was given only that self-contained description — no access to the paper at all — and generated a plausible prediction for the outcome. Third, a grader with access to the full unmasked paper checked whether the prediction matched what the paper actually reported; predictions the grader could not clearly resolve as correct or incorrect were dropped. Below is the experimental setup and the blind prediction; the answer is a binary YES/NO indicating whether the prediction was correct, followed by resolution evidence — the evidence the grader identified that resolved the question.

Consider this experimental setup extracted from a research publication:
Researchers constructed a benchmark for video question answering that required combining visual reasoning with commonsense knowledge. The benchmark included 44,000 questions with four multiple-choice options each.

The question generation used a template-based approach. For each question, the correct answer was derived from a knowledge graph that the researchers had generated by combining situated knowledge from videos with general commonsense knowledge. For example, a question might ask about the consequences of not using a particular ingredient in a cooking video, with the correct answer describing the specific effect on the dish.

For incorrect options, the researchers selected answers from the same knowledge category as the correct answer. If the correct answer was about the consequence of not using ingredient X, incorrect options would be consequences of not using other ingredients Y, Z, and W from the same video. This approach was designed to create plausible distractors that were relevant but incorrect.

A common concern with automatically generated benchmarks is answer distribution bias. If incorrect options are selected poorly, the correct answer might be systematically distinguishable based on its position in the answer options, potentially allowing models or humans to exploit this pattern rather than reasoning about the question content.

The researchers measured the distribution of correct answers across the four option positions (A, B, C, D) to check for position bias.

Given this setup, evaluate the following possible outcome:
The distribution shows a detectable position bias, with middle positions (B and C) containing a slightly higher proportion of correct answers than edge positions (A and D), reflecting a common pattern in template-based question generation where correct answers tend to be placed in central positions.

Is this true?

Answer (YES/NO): NO